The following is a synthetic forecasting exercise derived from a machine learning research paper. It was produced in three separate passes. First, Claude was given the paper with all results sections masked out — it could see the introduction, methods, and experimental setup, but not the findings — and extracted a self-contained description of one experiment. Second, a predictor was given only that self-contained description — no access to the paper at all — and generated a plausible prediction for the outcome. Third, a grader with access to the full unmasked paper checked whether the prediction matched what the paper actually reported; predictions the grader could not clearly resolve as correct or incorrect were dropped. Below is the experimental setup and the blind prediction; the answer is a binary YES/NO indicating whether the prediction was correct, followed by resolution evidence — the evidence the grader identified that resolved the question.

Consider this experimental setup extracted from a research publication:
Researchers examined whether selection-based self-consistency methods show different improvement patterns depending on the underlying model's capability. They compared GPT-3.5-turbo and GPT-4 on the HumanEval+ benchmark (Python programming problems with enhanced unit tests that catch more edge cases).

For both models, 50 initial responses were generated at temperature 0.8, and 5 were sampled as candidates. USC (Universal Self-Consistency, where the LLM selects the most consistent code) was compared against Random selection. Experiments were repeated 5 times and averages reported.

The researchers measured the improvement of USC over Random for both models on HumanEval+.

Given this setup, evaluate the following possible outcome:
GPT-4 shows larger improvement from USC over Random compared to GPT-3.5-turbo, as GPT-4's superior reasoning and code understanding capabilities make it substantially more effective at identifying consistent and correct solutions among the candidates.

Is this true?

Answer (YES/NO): YES